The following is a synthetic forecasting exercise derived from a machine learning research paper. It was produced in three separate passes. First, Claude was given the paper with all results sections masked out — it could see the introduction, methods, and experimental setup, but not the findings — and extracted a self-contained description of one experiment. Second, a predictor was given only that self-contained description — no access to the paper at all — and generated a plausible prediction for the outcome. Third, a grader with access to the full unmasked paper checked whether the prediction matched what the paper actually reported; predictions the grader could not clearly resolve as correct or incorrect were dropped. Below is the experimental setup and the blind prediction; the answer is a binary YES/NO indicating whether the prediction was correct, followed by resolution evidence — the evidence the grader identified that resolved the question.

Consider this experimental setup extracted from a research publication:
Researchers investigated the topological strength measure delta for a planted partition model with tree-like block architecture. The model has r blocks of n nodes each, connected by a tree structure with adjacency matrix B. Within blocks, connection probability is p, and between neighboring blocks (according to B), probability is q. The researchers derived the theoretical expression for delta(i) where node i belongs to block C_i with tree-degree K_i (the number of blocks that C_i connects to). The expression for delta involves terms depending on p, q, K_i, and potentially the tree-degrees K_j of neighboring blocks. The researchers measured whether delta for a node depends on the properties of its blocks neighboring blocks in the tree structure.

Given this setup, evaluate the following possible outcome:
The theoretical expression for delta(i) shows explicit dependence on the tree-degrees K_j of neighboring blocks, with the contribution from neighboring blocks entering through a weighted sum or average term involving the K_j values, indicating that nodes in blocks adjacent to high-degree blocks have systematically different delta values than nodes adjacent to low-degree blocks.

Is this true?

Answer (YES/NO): YES